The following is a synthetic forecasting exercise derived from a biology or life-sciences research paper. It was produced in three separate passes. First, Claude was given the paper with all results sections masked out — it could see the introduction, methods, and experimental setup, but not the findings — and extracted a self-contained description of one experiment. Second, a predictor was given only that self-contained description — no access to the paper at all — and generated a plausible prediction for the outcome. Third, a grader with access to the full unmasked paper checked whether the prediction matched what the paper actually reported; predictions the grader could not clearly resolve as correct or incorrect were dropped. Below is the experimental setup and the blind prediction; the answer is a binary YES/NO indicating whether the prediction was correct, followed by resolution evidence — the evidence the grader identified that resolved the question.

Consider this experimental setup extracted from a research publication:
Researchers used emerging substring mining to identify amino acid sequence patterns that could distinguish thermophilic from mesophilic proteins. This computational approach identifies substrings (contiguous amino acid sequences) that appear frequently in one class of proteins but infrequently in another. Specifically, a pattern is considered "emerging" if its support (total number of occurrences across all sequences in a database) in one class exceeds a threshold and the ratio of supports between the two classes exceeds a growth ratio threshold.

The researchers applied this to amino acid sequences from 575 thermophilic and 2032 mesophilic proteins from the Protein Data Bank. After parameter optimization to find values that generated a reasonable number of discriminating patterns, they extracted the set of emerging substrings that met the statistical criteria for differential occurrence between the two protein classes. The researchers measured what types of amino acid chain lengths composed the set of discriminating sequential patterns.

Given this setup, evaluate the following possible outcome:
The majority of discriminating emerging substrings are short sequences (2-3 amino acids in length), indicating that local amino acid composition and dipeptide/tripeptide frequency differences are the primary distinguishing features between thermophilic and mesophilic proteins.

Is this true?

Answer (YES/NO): YES